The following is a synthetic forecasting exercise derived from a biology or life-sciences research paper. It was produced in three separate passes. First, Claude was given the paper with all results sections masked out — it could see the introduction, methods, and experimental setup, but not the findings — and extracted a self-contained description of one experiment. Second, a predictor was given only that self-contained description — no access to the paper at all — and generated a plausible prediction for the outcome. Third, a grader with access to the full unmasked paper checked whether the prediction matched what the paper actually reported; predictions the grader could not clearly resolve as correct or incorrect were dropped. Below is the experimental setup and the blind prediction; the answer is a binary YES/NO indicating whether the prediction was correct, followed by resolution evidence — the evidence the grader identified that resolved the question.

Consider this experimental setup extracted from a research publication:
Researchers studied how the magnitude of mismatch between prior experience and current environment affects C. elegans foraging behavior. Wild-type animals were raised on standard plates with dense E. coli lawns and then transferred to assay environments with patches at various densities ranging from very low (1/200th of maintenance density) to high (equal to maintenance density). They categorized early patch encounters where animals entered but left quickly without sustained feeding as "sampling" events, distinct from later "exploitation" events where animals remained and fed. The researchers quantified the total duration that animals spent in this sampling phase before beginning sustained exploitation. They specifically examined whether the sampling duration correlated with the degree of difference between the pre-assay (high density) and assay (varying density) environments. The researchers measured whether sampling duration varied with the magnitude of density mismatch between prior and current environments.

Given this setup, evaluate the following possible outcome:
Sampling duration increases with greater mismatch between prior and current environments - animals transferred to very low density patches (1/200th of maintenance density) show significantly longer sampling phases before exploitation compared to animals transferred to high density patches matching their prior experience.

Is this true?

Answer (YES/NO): YES